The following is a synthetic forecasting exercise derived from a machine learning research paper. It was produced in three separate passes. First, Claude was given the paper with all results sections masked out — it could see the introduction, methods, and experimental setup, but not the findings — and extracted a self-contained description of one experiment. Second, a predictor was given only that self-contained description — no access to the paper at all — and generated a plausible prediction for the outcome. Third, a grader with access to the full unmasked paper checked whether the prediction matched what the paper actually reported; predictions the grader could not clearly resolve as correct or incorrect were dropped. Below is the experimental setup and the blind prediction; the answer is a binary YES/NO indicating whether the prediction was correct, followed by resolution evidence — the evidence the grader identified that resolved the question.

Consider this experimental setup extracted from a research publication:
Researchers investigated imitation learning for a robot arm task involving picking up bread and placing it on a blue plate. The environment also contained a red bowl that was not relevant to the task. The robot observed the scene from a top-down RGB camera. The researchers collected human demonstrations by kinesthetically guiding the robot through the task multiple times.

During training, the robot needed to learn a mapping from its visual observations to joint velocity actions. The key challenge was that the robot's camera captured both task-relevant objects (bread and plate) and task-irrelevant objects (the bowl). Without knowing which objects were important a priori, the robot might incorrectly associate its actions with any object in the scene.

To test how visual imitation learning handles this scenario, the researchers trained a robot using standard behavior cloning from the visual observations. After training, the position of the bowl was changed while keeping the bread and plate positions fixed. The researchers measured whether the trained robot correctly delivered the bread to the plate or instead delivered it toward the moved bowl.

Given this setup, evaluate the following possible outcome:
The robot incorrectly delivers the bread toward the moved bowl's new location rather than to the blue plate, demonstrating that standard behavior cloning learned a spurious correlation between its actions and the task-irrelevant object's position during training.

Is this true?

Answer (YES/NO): YES